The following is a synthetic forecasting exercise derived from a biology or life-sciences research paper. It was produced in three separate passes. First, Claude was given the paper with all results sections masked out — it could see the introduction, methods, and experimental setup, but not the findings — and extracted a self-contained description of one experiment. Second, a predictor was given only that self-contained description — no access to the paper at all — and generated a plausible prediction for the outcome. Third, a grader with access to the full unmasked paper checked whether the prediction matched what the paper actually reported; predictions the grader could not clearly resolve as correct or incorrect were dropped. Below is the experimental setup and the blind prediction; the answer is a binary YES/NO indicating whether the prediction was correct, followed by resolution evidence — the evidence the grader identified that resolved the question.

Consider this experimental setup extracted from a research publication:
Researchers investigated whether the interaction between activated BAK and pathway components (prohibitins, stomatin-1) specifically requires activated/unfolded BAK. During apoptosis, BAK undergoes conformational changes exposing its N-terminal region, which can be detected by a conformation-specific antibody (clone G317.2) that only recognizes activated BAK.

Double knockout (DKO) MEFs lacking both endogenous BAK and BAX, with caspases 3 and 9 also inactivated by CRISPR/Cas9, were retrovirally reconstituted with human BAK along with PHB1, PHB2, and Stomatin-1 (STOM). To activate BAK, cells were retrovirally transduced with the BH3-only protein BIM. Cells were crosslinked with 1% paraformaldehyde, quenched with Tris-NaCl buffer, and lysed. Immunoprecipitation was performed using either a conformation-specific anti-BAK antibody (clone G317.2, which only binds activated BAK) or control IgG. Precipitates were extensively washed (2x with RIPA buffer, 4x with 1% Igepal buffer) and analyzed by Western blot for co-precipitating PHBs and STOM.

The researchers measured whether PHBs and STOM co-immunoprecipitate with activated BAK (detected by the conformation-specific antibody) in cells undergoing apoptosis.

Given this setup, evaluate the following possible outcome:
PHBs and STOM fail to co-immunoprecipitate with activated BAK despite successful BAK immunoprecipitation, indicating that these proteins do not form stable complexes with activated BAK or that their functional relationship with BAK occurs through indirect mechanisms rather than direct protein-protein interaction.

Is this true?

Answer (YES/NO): NO